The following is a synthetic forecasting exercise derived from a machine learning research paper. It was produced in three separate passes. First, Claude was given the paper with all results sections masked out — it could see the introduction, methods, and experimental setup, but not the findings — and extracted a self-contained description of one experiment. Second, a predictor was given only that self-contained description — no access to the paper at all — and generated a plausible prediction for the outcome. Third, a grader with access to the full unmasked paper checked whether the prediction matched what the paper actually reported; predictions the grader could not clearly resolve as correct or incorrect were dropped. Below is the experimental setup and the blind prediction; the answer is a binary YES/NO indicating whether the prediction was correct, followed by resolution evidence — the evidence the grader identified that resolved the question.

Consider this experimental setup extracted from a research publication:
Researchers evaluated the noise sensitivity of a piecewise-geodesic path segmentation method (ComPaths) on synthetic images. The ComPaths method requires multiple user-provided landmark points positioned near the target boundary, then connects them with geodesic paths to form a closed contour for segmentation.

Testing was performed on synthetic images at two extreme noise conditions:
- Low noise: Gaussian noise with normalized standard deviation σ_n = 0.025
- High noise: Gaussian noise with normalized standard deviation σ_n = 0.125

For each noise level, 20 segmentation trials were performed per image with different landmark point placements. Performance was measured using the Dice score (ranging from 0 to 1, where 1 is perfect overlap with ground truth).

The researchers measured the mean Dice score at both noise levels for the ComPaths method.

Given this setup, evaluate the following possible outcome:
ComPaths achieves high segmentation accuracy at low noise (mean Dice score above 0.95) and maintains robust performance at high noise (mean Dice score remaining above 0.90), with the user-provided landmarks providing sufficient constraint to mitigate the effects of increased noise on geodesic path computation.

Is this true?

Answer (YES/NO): NO